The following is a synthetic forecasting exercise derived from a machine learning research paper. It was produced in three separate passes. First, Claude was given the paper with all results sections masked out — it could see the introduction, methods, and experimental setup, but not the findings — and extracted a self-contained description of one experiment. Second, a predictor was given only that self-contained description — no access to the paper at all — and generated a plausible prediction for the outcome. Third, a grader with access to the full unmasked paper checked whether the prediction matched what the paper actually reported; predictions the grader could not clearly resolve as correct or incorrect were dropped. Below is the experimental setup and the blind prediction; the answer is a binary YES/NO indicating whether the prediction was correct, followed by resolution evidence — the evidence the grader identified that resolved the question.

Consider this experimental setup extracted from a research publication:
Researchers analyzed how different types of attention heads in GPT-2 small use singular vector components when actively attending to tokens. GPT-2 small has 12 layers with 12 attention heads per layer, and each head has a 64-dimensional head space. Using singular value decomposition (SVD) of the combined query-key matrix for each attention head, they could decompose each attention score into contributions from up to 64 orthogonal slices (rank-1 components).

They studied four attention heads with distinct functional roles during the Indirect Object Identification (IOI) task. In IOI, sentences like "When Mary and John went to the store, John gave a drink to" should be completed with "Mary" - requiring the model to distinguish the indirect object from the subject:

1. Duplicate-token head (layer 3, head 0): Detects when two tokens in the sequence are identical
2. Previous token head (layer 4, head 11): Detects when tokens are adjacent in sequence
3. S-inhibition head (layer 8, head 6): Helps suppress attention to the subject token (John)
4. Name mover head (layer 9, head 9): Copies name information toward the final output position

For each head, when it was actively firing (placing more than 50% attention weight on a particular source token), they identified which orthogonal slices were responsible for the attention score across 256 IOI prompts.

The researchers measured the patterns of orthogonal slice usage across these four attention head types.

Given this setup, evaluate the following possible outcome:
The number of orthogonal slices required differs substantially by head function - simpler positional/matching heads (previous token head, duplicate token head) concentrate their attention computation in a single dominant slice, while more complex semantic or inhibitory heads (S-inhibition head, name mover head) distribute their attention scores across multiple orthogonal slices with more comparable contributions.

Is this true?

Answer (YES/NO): NO